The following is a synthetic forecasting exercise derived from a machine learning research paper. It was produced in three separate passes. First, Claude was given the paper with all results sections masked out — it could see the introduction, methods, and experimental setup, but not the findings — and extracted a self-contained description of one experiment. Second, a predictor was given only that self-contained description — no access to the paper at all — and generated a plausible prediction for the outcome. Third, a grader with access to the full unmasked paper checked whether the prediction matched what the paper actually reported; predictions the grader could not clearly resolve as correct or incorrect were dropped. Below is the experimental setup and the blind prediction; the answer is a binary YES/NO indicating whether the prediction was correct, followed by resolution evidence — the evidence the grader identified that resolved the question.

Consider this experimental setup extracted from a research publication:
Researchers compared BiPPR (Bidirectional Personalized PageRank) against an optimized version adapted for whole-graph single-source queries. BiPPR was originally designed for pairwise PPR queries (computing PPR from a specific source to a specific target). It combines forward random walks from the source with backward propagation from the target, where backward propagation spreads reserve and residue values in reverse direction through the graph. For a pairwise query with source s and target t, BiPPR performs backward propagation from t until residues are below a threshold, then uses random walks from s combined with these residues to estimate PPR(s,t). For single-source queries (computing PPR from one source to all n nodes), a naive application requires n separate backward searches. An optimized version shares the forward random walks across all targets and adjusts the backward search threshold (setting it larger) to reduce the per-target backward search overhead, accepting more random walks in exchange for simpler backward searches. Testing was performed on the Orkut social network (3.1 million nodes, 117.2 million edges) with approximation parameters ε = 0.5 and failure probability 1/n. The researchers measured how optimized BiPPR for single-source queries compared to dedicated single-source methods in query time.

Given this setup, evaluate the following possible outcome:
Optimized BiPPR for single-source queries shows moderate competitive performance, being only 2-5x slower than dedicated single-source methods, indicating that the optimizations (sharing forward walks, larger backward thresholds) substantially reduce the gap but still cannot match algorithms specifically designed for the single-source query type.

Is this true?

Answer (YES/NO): NO